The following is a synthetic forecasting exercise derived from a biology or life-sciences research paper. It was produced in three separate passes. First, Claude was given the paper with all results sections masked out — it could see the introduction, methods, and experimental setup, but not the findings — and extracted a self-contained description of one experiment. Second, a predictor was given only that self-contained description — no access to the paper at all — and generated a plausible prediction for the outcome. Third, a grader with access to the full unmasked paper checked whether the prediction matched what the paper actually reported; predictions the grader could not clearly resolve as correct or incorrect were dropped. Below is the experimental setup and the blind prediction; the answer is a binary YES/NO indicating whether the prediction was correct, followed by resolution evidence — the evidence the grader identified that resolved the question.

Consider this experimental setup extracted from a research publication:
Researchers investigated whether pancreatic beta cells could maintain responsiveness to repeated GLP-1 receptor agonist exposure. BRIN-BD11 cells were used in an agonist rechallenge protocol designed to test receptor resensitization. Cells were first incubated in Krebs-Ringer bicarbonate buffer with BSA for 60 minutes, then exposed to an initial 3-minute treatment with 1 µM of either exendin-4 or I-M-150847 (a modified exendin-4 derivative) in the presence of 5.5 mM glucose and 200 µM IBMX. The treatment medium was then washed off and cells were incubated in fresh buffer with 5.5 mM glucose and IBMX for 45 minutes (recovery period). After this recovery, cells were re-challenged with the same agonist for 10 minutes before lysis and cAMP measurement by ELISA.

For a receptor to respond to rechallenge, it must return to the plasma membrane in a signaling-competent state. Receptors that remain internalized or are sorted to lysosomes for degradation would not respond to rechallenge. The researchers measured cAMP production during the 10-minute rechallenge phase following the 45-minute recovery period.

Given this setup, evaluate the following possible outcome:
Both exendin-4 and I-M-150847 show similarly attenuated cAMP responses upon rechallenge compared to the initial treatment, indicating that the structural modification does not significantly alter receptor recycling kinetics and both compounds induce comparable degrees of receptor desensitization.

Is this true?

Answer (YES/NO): NO